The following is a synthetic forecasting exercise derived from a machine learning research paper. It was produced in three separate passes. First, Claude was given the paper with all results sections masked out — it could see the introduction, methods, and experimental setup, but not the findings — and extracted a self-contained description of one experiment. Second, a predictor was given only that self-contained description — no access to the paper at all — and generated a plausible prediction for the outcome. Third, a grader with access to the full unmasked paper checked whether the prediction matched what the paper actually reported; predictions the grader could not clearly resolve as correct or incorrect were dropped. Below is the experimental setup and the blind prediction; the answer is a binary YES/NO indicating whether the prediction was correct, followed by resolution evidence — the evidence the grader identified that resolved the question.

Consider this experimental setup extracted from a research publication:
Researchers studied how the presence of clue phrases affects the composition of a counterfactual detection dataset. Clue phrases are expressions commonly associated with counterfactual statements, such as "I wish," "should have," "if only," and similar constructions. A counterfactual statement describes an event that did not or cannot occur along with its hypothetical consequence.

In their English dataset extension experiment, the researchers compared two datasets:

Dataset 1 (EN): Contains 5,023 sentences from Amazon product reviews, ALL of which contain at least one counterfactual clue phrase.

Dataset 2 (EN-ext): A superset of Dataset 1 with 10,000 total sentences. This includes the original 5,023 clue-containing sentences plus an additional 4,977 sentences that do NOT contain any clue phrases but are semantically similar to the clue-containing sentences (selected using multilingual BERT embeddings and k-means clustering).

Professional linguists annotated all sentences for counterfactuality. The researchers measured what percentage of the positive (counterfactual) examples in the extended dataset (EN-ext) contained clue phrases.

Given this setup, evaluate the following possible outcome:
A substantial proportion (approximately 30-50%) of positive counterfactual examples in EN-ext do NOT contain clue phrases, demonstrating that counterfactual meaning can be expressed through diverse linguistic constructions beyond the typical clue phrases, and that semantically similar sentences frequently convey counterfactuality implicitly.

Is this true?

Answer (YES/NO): NO